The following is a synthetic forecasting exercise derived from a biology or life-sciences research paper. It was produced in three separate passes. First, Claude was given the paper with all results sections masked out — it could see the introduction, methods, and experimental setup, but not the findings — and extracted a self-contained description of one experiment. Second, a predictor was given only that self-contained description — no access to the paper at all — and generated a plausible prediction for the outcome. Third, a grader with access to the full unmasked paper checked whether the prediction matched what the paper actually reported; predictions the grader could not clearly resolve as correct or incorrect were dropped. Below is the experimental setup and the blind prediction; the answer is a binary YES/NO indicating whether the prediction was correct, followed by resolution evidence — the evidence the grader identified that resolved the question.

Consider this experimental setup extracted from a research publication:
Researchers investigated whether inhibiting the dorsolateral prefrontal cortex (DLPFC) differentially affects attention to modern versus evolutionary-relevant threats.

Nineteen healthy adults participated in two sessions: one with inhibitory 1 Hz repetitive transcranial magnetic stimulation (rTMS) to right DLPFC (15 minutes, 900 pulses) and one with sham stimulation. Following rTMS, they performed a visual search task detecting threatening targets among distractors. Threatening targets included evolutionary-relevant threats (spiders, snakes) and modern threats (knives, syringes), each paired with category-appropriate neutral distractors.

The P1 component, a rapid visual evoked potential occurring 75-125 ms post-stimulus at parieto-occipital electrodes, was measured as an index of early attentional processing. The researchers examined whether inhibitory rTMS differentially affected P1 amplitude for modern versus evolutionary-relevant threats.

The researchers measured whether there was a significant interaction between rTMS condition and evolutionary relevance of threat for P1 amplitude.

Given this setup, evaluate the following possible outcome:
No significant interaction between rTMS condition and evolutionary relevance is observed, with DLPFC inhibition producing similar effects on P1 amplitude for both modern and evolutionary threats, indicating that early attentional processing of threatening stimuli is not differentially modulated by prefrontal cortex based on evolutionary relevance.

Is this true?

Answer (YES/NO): YES